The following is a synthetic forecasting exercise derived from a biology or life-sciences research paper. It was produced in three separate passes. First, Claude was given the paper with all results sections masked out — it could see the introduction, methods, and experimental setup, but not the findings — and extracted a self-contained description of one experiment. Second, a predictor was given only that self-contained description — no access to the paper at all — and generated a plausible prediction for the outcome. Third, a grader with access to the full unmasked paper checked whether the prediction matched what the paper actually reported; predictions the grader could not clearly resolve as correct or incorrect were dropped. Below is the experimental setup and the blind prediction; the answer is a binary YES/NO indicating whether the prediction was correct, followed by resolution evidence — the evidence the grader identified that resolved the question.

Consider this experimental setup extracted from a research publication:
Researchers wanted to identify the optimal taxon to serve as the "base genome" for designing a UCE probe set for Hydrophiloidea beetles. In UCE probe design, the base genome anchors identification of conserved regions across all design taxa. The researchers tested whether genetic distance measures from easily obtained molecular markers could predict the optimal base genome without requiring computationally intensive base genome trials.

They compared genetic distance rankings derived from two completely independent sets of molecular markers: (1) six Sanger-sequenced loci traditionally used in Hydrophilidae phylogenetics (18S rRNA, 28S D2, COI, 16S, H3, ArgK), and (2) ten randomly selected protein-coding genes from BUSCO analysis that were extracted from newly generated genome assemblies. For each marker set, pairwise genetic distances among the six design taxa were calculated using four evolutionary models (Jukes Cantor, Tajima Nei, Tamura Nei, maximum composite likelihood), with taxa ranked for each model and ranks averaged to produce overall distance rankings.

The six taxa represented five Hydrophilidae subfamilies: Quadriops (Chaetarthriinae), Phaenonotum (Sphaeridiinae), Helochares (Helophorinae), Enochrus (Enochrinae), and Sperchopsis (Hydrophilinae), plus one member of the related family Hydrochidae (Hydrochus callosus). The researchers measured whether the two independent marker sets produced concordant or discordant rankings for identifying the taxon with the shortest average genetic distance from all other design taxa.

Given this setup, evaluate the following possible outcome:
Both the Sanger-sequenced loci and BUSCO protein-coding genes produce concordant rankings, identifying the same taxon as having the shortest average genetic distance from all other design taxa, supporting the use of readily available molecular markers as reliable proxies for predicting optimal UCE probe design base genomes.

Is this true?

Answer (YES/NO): YES